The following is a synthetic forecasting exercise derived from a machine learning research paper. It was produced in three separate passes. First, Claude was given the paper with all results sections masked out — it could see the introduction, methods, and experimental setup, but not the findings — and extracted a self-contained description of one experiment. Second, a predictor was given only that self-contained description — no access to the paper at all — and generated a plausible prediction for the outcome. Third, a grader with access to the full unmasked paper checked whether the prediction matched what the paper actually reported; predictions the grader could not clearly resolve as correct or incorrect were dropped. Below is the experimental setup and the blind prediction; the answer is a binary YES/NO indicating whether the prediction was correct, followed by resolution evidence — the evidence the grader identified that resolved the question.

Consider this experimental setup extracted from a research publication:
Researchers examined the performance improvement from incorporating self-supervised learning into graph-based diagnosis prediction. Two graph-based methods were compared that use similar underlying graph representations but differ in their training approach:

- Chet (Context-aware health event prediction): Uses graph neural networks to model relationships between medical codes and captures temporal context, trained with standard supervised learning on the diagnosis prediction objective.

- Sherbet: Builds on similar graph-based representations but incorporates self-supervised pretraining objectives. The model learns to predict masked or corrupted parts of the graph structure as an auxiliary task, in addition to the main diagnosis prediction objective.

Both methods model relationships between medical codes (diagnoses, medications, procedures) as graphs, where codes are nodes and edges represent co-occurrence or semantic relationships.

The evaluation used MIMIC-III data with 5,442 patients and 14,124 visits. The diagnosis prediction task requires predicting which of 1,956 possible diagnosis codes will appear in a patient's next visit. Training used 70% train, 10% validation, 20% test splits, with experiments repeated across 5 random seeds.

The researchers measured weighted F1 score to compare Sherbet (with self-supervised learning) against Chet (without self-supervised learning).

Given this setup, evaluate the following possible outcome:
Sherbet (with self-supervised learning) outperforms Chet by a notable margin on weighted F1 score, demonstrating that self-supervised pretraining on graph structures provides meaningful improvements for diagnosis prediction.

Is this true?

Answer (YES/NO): YES